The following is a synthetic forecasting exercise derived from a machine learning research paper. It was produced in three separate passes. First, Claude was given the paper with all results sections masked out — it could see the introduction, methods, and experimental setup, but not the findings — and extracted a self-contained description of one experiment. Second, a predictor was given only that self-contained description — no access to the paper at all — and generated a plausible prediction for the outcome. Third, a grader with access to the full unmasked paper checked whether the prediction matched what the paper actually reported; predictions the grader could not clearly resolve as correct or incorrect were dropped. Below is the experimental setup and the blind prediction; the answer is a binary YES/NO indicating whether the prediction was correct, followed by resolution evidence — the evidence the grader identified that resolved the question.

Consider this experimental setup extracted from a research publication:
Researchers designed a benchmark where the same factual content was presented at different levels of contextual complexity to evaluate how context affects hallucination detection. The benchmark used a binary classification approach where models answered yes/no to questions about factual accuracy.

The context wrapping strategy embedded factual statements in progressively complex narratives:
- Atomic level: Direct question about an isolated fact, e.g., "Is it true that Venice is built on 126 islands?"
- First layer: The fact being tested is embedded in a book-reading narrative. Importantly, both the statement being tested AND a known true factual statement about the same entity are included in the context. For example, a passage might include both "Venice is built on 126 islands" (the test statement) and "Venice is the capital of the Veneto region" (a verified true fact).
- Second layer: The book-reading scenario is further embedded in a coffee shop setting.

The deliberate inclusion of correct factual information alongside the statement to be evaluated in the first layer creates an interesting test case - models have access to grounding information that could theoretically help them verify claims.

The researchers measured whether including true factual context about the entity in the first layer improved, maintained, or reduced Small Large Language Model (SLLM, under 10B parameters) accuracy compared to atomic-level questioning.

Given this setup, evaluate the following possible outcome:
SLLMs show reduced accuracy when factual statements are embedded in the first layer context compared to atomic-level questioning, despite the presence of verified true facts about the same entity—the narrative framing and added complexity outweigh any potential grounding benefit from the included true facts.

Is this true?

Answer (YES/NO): YES